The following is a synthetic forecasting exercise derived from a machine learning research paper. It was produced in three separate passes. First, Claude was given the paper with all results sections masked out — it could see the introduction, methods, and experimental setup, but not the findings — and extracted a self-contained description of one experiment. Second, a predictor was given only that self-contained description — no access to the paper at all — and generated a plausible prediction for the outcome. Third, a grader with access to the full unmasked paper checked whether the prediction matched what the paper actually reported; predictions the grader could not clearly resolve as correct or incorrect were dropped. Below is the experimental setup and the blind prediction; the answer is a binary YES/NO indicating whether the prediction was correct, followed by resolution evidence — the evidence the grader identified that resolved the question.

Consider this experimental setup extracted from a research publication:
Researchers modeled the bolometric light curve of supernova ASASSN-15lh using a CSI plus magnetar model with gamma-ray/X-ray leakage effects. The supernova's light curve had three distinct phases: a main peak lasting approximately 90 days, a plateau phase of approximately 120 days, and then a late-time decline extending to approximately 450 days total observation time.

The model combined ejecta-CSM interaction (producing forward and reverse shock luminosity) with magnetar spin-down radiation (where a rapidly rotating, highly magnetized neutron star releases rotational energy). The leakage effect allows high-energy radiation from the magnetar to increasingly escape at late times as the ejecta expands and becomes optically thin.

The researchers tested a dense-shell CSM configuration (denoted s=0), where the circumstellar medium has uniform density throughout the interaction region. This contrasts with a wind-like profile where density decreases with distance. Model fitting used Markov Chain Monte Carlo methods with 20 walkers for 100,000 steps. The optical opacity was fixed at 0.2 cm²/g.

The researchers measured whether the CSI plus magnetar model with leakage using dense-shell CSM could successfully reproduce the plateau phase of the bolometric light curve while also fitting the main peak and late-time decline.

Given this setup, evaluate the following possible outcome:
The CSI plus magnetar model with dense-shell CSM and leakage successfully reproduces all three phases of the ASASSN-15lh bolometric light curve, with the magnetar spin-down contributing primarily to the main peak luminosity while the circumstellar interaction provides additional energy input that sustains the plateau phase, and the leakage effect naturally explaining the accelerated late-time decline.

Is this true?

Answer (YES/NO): NO